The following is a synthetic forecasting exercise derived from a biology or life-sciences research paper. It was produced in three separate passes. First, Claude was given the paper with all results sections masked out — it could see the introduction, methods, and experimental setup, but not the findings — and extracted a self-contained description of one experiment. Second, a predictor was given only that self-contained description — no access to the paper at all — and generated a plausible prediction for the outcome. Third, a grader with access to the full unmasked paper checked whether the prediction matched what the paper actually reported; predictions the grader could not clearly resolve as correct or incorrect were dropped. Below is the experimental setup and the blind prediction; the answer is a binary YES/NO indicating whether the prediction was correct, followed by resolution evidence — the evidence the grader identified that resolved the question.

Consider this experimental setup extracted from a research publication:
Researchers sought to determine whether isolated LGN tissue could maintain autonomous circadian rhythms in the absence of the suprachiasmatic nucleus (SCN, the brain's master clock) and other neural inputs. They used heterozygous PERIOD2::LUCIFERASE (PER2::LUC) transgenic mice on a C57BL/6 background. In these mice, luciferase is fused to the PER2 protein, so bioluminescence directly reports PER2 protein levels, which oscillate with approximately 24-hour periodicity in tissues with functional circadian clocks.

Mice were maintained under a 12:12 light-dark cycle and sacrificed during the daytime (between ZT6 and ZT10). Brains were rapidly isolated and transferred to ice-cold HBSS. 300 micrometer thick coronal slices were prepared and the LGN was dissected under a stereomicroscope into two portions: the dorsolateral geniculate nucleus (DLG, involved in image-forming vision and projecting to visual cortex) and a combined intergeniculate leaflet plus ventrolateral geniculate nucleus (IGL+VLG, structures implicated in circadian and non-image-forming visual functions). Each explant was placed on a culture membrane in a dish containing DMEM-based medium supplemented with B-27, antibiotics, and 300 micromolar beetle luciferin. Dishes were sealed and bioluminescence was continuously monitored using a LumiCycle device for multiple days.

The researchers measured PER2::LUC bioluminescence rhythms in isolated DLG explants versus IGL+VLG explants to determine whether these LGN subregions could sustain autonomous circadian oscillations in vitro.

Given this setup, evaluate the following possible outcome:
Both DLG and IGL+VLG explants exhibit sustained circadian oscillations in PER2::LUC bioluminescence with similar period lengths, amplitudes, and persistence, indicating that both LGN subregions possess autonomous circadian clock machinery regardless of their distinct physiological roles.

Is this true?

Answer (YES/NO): NO